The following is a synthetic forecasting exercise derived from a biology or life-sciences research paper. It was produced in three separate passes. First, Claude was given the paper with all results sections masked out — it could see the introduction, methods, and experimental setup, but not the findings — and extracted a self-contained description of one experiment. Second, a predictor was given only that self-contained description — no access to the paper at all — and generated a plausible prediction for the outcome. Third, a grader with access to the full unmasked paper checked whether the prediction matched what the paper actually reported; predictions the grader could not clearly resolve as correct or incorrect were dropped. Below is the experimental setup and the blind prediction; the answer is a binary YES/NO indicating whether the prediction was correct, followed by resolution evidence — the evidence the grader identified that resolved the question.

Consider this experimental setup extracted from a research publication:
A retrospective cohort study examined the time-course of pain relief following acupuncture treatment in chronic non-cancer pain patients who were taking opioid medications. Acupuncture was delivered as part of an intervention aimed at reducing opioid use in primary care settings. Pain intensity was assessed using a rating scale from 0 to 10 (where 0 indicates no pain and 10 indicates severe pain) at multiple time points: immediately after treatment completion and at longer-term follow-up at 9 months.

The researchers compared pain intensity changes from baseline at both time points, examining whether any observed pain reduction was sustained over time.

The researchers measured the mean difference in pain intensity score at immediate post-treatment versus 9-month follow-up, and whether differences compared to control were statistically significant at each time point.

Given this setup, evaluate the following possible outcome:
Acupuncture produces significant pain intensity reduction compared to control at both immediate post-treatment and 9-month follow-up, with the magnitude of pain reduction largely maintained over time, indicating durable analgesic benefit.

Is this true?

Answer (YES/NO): NO